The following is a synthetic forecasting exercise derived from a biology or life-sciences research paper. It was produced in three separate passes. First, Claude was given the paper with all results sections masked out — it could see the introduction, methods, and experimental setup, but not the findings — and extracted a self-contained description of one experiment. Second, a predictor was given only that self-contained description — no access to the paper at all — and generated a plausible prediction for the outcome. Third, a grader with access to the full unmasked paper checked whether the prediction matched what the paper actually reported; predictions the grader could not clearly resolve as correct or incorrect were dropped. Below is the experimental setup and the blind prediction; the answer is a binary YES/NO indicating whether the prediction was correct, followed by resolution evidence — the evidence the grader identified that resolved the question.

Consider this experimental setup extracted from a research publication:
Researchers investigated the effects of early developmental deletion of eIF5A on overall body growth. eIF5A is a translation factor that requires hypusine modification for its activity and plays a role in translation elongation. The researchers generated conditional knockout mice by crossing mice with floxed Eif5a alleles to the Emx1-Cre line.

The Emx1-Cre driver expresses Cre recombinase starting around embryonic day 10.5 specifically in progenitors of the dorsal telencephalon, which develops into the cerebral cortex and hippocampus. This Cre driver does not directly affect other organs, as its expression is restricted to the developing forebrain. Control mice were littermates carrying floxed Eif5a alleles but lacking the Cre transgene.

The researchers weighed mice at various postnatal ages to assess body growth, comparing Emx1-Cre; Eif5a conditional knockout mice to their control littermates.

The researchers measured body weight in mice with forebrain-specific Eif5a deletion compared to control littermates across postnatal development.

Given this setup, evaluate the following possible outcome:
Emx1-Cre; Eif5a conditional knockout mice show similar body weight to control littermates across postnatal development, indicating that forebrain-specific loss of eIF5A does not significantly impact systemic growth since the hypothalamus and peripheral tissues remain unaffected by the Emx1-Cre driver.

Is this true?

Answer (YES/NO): NO